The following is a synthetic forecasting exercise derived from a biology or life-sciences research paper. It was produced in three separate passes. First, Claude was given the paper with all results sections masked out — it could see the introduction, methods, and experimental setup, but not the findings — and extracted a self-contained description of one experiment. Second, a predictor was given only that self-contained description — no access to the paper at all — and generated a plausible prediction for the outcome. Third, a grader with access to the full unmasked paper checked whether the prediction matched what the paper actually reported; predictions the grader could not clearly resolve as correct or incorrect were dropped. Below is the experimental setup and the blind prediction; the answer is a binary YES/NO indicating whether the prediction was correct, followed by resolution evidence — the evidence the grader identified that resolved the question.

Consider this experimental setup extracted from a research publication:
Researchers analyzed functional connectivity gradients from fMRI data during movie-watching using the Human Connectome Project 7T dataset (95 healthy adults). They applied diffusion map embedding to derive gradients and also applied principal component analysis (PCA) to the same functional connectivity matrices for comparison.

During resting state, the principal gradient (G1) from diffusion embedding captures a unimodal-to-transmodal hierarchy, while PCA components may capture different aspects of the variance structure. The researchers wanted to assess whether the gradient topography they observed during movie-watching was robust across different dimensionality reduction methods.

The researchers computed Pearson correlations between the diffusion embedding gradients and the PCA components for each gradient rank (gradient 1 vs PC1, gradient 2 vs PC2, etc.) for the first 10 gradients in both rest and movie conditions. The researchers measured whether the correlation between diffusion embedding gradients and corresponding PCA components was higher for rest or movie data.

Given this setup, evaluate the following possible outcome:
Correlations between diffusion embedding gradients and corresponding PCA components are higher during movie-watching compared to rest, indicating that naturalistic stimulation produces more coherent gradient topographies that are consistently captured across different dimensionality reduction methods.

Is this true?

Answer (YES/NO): YES